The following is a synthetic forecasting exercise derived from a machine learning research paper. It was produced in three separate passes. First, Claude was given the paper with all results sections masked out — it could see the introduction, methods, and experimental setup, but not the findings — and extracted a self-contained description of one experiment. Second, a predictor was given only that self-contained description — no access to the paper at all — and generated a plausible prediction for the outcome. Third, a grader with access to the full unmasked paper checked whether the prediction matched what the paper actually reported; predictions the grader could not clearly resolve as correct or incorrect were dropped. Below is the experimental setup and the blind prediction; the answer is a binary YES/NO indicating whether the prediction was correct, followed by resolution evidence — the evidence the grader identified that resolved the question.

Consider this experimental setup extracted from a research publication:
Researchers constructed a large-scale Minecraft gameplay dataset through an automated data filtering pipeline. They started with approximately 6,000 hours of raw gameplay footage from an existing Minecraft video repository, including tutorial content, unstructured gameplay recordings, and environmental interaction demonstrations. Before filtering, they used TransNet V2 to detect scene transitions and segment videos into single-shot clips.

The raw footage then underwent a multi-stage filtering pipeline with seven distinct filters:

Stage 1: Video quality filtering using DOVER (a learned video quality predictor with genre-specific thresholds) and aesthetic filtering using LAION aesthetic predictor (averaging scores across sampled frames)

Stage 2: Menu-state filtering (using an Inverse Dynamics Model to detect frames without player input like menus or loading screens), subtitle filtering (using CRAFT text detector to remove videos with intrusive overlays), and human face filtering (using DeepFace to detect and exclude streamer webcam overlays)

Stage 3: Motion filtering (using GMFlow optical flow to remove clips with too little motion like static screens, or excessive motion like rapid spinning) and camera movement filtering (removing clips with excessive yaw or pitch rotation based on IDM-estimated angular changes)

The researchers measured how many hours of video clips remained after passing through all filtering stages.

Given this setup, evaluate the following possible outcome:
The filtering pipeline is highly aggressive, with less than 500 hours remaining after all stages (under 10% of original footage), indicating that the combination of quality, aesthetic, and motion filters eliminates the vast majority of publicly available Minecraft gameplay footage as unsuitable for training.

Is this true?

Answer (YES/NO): NO